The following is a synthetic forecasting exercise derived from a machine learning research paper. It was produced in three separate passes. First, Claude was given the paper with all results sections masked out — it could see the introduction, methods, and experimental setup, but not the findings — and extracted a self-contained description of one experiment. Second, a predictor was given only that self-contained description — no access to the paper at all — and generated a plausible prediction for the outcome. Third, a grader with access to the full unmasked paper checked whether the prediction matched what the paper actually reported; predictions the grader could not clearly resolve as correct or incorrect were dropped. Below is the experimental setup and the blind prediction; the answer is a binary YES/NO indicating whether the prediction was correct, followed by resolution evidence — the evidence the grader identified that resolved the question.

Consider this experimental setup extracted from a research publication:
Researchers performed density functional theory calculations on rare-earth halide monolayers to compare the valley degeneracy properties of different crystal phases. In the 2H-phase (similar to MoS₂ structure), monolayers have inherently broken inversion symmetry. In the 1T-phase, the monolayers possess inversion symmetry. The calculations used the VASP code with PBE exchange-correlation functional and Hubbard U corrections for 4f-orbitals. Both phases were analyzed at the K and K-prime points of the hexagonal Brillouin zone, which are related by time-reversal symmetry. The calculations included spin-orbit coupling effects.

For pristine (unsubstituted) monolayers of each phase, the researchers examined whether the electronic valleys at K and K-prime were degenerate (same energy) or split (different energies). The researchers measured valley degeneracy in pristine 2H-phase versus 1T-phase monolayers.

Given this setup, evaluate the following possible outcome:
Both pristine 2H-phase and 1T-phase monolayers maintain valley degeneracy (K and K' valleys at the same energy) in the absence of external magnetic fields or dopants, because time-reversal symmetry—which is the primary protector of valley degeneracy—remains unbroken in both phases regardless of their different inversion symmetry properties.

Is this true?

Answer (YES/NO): NO